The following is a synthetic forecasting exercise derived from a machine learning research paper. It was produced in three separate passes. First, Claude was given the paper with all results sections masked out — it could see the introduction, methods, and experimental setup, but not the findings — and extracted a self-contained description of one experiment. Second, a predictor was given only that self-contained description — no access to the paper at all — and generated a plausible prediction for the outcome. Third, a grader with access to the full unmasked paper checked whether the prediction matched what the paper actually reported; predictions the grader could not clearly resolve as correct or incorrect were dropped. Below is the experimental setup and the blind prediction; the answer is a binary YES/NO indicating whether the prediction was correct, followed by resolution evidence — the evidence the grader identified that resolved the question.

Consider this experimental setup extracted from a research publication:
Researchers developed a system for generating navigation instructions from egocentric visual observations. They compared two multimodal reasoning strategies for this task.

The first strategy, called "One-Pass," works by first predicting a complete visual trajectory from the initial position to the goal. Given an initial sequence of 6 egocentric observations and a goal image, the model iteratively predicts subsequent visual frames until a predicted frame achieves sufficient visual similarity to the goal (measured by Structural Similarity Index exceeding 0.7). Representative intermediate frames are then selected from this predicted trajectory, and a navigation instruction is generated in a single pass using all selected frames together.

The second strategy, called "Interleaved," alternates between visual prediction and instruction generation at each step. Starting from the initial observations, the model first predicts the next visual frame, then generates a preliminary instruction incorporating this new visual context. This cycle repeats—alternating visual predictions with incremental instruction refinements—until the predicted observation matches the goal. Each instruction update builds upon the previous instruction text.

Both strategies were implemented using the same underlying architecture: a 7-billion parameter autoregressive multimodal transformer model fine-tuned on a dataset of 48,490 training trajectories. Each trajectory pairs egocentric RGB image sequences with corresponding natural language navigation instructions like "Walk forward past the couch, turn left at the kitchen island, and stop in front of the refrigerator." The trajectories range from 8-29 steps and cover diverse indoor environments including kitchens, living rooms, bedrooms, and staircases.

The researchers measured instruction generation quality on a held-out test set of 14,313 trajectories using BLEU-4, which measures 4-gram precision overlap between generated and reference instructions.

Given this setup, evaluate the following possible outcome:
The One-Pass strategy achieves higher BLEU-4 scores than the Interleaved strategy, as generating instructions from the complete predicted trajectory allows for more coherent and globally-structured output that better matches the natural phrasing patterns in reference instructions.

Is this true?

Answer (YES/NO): NO